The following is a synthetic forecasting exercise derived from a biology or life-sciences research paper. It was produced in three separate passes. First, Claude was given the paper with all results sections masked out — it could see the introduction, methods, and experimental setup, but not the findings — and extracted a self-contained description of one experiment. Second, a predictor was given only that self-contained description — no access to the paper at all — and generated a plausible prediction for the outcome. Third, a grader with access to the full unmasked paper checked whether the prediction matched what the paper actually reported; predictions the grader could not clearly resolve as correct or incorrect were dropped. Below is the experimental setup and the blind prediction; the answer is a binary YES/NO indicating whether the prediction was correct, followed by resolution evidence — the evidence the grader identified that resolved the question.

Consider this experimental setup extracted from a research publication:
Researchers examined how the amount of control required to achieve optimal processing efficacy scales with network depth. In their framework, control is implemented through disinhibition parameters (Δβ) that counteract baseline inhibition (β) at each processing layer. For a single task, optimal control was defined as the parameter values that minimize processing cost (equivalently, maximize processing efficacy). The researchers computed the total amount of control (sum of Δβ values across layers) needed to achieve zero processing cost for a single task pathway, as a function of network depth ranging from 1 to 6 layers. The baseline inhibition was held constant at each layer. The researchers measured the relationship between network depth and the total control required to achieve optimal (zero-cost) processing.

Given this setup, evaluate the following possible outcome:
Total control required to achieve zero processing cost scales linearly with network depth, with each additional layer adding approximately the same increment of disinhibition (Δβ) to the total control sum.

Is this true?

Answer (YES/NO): YES